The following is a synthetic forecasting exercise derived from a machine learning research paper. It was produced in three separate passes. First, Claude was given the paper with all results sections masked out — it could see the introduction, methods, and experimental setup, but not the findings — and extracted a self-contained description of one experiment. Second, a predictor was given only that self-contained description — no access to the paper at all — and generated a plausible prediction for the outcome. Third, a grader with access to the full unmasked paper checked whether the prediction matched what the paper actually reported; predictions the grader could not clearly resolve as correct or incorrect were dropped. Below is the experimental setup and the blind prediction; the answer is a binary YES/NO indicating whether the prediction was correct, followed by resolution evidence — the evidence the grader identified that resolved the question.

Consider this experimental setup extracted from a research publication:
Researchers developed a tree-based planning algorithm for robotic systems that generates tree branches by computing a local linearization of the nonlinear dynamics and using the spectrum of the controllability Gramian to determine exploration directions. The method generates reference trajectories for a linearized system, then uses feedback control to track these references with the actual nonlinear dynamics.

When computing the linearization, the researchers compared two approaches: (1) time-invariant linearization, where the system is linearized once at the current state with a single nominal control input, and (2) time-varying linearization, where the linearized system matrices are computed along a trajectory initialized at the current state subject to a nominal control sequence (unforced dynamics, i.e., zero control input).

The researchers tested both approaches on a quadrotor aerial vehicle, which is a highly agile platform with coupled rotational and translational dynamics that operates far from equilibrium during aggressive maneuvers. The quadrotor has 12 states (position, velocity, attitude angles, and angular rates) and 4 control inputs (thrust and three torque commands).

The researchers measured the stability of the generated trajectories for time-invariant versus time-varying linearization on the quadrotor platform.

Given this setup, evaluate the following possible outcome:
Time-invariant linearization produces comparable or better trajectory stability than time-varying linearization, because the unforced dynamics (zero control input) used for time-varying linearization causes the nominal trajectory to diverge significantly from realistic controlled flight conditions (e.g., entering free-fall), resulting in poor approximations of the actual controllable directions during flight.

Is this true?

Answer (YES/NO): NO